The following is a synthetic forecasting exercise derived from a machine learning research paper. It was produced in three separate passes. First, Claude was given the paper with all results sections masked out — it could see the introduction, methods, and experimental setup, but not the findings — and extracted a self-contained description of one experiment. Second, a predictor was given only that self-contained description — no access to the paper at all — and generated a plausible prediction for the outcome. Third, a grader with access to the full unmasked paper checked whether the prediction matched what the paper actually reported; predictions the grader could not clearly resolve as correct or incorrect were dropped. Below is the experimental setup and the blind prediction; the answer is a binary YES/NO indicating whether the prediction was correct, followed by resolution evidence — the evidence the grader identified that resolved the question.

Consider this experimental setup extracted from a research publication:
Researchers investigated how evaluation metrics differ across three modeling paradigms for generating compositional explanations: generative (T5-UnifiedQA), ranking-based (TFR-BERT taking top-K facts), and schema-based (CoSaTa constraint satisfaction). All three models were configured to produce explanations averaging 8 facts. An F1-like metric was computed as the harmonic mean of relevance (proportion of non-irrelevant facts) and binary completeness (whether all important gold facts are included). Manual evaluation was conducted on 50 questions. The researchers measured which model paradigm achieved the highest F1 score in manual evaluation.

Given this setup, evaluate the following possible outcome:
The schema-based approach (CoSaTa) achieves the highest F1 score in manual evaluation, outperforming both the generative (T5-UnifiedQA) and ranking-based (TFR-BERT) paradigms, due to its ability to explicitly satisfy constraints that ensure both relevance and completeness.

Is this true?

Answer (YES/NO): NO